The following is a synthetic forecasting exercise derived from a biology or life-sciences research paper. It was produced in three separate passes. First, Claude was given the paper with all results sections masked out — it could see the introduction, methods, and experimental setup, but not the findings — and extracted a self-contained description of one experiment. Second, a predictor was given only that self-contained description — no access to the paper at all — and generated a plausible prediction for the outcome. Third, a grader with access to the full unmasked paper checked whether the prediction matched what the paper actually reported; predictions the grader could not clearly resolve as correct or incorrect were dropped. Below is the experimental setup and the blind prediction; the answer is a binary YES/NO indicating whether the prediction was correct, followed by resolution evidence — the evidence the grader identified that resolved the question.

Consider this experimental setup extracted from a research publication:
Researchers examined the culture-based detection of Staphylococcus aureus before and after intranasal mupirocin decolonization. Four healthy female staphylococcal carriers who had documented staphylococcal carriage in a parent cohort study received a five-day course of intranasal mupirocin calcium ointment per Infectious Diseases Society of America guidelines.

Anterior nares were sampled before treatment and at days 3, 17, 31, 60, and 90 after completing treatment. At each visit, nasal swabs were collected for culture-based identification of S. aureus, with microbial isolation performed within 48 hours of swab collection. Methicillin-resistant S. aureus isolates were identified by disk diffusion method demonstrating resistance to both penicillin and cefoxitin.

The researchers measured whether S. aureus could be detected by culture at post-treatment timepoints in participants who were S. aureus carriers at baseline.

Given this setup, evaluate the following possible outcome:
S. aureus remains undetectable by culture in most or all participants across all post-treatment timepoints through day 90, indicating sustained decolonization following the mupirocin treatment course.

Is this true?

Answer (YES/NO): NO